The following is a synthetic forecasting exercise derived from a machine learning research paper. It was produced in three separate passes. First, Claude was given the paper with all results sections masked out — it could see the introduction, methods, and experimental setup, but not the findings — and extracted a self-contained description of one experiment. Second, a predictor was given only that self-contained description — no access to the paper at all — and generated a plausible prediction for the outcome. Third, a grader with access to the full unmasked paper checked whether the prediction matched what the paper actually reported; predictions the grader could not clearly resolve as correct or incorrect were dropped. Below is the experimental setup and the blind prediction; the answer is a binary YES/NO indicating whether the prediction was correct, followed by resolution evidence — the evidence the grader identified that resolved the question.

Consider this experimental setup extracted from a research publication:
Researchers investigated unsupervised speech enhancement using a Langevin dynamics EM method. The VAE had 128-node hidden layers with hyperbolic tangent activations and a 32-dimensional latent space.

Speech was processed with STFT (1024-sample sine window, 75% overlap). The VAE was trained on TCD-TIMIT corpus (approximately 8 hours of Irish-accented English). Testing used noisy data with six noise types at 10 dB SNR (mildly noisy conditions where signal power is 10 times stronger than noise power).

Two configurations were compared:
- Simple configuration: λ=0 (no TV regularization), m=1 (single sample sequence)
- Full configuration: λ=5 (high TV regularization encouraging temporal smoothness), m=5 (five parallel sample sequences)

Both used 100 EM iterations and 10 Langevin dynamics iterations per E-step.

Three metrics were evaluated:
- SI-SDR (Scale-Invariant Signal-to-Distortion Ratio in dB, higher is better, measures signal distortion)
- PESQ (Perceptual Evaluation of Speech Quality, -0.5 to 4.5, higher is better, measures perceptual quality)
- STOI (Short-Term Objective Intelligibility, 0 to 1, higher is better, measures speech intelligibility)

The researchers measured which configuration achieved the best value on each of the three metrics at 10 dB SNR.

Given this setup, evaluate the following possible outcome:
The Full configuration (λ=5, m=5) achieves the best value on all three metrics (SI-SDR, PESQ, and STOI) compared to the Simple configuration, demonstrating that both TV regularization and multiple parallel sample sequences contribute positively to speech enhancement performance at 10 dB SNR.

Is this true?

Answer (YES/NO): NO